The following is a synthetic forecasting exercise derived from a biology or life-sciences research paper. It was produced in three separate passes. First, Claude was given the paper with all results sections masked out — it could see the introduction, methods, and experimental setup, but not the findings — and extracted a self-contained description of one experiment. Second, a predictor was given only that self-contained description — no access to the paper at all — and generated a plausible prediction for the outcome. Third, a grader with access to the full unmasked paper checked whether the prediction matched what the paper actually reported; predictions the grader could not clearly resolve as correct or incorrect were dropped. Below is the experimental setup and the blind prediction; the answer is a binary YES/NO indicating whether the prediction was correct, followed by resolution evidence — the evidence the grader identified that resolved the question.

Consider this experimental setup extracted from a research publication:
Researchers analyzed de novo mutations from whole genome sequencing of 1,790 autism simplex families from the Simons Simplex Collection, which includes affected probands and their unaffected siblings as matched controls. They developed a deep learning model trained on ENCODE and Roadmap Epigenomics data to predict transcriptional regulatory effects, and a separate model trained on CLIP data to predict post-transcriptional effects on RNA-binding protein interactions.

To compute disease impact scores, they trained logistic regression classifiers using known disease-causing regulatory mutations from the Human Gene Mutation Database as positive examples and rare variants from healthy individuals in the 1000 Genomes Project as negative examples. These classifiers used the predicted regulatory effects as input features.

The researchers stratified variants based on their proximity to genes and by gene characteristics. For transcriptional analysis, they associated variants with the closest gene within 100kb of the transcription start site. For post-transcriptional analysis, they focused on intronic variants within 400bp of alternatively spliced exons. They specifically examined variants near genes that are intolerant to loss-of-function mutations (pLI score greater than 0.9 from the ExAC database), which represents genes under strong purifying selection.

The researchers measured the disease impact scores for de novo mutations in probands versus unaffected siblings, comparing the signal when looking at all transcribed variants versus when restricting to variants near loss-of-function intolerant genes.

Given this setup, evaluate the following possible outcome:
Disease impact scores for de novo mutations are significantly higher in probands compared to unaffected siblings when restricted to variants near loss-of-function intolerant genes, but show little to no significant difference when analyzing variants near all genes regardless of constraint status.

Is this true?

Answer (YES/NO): NO